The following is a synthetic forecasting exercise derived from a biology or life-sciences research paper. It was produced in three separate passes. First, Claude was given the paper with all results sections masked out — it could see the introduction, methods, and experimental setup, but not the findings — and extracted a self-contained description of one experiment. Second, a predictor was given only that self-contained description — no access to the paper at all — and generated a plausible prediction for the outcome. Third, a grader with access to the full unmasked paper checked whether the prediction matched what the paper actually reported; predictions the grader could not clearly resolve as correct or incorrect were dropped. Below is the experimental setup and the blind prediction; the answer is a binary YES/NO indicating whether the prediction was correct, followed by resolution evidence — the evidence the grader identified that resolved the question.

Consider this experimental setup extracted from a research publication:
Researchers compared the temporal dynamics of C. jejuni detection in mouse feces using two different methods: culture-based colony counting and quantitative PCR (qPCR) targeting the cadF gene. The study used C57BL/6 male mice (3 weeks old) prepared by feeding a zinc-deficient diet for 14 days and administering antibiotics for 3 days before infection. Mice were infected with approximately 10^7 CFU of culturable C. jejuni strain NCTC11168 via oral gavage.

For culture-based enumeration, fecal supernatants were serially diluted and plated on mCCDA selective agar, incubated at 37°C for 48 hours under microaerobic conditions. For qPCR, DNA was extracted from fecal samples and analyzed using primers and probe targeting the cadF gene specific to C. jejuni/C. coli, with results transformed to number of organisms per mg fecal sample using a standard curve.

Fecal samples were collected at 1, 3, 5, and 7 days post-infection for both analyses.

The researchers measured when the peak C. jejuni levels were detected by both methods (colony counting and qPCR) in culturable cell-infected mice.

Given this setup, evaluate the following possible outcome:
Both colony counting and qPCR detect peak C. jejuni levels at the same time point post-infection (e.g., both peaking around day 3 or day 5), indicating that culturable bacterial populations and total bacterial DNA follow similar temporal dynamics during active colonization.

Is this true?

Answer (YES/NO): YES